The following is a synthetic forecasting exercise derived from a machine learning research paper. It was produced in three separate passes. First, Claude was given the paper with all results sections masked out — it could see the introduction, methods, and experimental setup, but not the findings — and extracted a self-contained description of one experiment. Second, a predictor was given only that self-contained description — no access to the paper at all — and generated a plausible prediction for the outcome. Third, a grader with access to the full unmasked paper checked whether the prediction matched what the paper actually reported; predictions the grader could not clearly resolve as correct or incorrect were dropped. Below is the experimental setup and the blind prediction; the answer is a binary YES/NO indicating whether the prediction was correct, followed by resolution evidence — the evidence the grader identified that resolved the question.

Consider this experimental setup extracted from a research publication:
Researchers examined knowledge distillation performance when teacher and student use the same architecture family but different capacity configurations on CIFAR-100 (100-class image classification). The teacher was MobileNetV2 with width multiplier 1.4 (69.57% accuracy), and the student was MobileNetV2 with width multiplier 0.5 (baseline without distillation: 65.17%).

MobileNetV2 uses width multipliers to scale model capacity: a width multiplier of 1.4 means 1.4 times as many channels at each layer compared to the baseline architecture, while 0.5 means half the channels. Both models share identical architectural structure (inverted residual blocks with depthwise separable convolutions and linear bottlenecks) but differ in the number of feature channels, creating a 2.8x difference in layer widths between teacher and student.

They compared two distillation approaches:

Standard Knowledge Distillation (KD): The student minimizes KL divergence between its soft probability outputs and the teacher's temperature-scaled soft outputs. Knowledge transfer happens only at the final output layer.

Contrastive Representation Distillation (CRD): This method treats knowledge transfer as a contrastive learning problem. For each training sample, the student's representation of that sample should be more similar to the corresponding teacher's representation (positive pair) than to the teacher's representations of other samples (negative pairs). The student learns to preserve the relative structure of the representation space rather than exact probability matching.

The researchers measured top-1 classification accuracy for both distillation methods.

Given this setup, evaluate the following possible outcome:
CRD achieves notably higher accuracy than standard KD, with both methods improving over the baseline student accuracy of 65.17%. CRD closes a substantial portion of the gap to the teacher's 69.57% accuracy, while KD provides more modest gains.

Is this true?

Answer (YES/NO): NO